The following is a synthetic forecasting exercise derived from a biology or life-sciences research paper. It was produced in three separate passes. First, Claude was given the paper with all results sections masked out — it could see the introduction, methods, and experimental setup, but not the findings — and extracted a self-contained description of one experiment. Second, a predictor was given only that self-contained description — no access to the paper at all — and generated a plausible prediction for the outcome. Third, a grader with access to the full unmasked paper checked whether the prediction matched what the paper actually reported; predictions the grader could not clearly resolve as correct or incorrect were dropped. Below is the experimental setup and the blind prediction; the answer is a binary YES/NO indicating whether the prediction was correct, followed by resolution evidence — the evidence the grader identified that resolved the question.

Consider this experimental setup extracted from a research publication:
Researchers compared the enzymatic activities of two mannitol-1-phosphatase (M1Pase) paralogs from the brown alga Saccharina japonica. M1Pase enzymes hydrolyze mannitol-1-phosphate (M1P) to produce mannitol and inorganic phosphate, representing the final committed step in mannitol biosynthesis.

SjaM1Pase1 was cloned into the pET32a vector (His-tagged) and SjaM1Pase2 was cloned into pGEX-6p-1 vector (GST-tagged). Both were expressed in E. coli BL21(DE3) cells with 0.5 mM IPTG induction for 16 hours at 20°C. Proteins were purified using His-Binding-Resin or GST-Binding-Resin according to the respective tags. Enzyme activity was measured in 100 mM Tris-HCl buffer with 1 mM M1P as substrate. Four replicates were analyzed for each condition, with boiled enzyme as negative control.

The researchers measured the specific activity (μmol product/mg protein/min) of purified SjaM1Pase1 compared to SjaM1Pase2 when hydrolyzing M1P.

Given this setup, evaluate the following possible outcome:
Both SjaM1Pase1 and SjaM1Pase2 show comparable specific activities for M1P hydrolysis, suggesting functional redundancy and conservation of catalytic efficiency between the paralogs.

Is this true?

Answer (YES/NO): NO